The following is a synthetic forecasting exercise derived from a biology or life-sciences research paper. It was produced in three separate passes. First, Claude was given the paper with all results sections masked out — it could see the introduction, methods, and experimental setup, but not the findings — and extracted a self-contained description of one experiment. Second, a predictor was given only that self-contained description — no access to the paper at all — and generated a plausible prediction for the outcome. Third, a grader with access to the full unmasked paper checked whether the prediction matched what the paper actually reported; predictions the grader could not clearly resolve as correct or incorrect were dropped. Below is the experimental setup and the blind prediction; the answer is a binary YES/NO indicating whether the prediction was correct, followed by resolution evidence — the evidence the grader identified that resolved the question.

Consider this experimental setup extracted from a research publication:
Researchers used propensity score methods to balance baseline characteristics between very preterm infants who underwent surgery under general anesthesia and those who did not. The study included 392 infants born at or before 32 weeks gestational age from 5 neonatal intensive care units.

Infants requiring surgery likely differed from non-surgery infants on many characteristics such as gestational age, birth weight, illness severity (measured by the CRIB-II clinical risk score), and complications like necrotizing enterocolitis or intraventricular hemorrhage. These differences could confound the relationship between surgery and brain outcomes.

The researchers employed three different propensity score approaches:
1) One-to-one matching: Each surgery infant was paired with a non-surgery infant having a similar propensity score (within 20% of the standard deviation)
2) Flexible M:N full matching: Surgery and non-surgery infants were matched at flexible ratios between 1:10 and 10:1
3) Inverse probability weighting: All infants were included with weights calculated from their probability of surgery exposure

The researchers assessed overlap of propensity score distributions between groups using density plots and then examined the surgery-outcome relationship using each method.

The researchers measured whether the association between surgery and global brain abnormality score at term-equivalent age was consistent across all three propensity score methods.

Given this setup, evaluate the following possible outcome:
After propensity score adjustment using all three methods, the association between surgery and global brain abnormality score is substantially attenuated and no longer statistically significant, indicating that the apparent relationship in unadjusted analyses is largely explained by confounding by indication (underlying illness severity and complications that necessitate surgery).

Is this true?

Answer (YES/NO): NO